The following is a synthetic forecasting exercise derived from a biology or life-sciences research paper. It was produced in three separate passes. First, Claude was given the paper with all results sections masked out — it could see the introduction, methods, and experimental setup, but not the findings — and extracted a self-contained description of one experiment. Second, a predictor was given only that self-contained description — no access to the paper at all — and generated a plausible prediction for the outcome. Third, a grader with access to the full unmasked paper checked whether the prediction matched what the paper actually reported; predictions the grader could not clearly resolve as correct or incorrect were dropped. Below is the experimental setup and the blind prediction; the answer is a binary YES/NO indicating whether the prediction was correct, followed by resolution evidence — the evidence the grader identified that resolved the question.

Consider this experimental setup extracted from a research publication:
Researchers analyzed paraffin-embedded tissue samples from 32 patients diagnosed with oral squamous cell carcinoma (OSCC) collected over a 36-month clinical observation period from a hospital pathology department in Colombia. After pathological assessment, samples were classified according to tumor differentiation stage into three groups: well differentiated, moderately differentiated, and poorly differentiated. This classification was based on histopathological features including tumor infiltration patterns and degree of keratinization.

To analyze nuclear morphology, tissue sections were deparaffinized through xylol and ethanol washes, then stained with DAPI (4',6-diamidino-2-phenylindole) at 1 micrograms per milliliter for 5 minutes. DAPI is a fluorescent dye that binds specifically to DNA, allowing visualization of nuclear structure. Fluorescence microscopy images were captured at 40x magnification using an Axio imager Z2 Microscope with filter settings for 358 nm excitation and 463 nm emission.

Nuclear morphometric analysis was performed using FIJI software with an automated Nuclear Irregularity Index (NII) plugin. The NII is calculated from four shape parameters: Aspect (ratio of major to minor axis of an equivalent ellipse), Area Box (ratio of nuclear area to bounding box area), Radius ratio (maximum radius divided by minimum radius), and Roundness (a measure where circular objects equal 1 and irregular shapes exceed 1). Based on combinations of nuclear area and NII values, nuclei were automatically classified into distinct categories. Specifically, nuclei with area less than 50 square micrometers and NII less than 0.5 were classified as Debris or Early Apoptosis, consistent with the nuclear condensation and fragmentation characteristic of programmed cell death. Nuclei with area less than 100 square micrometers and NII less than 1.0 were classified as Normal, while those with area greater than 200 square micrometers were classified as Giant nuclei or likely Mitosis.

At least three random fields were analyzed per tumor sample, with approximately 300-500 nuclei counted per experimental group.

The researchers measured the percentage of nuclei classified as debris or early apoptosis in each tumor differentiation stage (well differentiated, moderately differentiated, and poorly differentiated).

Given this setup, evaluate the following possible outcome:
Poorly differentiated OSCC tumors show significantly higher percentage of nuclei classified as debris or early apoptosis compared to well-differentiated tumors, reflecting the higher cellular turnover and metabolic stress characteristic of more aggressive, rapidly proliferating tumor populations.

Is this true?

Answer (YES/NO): YES